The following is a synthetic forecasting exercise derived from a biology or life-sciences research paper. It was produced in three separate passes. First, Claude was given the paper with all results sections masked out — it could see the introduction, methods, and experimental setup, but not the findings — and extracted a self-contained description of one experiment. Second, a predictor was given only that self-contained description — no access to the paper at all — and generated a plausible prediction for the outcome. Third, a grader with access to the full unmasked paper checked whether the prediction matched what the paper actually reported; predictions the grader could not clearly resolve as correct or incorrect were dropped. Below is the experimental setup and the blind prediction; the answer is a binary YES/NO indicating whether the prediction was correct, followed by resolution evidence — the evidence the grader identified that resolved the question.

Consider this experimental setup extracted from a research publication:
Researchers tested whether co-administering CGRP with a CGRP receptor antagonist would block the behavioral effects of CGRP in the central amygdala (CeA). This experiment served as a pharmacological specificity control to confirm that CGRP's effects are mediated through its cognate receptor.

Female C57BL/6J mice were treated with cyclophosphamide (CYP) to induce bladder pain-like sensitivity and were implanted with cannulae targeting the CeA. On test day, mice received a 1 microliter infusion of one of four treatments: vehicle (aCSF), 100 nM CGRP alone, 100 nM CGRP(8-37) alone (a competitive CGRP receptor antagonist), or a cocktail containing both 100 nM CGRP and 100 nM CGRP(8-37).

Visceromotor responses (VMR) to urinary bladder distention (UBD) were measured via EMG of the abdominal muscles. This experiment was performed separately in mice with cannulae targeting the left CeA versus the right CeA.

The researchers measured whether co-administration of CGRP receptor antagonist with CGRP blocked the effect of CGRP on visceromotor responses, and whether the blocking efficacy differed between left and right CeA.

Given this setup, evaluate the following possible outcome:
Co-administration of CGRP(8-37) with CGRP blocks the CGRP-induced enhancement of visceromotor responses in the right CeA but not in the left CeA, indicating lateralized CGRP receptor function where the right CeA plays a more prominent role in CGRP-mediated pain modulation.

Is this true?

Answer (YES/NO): NO